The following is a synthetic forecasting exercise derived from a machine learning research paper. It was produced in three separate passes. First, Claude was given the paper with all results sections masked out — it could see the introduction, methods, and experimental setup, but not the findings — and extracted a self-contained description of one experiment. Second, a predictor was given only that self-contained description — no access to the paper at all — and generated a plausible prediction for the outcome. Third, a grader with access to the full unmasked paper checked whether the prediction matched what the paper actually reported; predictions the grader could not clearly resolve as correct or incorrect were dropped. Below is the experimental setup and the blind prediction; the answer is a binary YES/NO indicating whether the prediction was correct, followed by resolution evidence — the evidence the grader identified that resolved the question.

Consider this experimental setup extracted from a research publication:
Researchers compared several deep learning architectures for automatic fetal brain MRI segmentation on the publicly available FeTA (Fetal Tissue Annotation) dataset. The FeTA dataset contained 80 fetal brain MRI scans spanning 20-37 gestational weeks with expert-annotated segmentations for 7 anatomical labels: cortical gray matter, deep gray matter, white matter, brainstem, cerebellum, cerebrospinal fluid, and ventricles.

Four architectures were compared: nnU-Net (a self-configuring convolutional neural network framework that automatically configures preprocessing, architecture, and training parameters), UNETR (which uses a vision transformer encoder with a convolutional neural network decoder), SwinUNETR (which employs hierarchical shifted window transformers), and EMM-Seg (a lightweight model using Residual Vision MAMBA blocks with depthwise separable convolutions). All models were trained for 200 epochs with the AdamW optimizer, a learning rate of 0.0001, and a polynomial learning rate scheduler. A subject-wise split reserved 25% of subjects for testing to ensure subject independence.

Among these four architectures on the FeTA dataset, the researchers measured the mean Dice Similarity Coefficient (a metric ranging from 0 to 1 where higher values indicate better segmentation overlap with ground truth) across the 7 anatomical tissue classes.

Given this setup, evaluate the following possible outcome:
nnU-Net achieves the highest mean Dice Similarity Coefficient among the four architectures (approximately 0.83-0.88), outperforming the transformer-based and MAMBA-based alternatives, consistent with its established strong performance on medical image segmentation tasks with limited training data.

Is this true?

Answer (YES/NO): NO